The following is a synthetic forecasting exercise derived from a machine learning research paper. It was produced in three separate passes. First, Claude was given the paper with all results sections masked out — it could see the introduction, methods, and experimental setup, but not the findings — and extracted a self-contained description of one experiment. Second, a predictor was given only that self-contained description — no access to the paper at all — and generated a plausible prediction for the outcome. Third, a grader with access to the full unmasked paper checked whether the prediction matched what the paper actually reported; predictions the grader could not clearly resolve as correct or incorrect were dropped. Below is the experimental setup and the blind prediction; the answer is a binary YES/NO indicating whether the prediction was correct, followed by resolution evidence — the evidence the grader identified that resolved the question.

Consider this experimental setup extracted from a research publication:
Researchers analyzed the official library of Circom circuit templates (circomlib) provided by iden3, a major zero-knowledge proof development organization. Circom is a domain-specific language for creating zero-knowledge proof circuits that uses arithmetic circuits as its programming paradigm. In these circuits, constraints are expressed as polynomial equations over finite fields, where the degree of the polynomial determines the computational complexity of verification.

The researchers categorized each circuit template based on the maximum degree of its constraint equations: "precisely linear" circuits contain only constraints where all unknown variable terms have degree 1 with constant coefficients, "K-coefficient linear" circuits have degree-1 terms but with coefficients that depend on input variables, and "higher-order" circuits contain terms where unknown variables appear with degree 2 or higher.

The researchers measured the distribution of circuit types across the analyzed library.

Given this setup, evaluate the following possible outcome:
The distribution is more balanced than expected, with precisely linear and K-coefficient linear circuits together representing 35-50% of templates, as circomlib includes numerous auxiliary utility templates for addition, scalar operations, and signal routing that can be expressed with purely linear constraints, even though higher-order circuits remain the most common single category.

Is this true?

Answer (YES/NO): NO